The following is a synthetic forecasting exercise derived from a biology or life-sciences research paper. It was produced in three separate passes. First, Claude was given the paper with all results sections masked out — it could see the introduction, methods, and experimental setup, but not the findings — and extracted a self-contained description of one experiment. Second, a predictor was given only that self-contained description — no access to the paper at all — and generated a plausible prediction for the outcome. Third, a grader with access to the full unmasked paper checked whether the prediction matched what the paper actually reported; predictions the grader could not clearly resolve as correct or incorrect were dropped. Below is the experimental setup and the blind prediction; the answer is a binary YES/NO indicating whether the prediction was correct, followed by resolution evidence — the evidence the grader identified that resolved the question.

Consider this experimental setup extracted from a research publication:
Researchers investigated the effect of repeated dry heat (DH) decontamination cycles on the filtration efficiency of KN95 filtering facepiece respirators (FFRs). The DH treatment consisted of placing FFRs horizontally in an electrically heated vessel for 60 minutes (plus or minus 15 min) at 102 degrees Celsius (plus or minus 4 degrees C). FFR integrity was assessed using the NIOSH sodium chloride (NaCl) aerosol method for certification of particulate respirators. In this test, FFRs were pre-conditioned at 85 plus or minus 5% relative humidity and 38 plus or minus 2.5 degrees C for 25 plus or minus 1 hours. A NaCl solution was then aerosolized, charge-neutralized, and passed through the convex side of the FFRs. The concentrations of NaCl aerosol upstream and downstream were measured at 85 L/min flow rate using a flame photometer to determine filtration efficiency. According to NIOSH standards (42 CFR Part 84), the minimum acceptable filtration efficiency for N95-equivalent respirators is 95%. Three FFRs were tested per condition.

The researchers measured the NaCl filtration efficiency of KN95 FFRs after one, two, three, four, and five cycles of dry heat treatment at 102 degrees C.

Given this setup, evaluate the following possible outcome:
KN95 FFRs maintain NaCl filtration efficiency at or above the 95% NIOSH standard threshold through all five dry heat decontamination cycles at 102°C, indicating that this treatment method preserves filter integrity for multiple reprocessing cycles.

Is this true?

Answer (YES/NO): NO